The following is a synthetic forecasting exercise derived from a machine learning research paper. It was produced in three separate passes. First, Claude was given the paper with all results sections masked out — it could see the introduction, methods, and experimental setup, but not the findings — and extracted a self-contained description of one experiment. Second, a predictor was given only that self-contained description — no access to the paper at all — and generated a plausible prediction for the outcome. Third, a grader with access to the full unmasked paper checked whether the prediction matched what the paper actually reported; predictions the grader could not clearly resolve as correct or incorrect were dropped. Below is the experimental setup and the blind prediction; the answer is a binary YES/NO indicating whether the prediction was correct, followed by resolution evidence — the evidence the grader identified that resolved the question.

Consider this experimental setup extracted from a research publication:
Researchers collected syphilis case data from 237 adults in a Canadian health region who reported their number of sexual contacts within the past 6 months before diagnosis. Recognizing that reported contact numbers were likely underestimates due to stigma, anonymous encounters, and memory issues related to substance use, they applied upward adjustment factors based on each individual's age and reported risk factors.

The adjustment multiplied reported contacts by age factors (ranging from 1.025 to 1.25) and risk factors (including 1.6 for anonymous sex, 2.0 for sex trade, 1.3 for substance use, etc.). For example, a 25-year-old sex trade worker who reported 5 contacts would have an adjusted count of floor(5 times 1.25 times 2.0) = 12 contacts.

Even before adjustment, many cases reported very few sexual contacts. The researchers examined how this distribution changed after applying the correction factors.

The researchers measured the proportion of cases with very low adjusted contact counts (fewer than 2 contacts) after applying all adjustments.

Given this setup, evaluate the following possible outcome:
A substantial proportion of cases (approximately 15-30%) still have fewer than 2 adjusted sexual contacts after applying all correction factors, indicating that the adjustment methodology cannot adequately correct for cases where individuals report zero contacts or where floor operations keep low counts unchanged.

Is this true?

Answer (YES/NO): NO